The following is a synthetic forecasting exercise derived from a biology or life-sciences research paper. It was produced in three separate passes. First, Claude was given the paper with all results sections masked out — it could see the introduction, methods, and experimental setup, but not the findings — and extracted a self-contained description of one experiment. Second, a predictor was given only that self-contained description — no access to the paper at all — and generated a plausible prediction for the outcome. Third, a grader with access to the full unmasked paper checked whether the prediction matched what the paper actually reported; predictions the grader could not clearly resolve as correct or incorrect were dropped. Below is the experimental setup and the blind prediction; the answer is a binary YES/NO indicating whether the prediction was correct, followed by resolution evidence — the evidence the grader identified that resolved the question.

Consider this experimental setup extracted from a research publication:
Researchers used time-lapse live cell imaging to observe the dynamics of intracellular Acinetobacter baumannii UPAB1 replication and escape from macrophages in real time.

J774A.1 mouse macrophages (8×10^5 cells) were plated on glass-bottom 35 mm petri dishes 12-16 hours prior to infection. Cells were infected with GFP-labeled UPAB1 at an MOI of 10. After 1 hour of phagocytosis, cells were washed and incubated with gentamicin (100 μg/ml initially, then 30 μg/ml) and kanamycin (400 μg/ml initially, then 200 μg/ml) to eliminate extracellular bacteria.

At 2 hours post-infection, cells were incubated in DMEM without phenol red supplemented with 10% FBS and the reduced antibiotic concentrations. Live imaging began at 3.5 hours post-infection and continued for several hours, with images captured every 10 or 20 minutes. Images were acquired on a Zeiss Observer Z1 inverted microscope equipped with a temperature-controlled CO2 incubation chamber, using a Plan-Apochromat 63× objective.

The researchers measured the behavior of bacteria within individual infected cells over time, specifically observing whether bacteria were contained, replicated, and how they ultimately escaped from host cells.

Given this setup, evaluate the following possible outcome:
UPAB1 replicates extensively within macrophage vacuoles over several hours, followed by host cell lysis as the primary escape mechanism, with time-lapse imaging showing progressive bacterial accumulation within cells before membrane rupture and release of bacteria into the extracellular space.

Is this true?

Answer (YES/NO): YES